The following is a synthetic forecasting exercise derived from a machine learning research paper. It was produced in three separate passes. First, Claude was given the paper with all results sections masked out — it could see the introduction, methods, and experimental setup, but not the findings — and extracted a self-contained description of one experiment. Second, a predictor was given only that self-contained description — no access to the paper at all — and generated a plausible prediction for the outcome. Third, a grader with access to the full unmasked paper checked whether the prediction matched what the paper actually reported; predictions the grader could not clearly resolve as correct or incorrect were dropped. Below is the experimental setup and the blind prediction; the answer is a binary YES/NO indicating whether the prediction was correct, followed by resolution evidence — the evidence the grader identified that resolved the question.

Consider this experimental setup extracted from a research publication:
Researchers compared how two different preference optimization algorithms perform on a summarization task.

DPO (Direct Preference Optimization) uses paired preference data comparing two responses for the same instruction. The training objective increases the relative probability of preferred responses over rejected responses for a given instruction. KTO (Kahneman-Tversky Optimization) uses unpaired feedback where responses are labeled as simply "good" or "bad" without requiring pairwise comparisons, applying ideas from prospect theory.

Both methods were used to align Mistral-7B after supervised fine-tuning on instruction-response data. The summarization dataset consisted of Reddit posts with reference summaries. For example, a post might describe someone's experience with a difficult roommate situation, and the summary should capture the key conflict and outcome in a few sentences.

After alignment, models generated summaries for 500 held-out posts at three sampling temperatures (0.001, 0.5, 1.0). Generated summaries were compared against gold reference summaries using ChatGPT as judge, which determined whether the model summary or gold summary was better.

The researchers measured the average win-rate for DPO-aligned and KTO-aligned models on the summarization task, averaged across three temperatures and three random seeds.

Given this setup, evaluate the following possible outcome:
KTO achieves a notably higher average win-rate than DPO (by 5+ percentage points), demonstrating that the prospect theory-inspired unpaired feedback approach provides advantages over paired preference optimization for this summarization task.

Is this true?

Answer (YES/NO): NO